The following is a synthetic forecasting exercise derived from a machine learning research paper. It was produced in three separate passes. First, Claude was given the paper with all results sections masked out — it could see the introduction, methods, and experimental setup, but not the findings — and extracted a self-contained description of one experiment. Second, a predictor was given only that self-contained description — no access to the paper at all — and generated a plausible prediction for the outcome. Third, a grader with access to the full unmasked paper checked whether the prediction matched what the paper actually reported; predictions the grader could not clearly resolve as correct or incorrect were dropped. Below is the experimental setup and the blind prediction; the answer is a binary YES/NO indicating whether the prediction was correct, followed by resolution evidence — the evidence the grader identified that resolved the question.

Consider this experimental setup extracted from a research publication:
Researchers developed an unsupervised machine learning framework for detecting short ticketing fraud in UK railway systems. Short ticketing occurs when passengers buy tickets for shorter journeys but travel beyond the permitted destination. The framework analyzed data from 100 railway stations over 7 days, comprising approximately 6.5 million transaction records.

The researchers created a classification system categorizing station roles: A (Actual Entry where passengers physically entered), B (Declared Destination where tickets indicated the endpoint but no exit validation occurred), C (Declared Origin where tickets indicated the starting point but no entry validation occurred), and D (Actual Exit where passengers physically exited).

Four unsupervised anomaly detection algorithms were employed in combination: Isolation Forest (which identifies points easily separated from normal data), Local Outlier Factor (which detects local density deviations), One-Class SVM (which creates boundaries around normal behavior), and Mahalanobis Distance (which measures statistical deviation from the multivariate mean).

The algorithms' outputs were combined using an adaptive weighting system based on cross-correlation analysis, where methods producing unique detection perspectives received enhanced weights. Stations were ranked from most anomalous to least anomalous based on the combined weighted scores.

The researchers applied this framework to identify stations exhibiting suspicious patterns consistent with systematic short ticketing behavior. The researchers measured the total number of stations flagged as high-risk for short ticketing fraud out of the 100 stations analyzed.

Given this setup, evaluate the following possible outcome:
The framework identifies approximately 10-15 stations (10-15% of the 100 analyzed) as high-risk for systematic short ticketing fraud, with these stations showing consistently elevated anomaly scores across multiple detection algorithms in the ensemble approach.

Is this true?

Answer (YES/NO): NO